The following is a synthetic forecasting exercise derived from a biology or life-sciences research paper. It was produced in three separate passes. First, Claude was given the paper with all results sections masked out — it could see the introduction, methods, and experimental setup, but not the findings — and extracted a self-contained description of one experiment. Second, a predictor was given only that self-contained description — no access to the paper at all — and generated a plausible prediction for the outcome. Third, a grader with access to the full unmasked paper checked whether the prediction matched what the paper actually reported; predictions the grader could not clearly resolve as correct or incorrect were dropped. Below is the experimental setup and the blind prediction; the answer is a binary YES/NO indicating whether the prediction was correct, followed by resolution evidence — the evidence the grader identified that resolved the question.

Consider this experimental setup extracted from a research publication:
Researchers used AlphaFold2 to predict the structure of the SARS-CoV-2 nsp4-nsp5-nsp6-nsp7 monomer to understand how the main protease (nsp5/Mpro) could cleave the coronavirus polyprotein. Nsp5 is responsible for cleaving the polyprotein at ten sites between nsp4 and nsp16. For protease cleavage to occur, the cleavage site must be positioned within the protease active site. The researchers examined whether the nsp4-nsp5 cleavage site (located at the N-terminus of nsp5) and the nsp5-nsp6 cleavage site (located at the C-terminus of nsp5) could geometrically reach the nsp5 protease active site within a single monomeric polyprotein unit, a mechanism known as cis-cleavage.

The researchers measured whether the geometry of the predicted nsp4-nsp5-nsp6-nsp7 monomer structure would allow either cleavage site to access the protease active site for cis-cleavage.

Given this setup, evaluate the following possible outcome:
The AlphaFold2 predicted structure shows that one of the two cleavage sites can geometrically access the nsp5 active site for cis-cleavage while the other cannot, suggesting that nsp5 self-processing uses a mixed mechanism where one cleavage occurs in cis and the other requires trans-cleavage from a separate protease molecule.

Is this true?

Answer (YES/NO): NO